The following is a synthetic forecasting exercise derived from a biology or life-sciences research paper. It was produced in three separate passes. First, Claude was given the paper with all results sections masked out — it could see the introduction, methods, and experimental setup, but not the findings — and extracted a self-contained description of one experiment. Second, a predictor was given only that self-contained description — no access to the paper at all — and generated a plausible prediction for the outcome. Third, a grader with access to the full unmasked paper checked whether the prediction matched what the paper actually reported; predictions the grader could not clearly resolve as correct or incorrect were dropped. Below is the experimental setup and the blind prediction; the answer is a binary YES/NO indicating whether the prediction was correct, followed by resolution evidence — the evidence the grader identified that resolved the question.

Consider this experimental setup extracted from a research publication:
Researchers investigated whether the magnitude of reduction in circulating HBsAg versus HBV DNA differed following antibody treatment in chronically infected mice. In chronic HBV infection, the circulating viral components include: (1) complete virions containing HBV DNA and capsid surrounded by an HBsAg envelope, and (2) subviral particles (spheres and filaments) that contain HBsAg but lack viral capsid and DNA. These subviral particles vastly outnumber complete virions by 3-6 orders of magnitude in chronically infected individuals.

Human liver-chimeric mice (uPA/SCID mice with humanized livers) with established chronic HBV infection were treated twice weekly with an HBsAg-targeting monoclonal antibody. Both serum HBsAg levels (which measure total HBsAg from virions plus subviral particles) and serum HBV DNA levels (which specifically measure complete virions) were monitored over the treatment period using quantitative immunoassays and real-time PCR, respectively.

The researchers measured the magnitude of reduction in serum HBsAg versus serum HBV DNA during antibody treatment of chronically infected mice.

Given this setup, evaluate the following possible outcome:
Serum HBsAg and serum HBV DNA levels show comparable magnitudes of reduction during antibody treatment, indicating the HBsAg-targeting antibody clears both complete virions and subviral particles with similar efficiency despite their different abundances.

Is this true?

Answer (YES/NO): NO